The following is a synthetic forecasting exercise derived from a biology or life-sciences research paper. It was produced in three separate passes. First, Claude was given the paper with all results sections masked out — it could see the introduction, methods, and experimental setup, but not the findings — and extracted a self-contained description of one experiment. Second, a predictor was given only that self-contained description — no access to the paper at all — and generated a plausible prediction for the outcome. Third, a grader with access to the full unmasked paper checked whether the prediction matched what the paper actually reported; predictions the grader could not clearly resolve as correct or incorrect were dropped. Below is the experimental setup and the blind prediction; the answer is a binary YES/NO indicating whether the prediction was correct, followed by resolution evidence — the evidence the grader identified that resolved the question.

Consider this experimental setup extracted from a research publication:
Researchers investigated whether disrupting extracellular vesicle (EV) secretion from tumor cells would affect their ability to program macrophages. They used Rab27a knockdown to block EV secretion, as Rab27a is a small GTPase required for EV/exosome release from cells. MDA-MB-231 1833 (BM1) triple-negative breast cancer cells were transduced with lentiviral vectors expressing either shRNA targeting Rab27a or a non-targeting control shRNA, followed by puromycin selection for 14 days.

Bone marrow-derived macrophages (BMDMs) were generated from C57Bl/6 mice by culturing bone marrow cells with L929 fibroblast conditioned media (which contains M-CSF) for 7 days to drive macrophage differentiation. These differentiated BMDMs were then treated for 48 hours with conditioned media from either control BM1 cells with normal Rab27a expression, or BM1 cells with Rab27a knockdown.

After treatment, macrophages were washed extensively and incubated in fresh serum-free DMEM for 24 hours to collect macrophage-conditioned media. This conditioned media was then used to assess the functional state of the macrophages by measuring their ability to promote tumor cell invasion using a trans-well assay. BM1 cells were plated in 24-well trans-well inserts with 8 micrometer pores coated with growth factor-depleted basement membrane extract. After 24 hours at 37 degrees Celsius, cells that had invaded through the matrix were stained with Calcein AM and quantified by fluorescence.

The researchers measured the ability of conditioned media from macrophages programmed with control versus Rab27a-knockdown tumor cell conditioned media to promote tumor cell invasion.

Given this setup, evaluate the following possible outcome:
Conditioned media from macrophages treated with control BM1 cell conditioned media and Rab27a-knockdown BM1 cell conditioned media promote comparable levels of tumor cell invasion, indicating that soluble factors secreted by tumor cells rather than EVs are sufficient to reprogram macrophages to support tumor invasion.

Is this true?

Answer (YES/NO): NO